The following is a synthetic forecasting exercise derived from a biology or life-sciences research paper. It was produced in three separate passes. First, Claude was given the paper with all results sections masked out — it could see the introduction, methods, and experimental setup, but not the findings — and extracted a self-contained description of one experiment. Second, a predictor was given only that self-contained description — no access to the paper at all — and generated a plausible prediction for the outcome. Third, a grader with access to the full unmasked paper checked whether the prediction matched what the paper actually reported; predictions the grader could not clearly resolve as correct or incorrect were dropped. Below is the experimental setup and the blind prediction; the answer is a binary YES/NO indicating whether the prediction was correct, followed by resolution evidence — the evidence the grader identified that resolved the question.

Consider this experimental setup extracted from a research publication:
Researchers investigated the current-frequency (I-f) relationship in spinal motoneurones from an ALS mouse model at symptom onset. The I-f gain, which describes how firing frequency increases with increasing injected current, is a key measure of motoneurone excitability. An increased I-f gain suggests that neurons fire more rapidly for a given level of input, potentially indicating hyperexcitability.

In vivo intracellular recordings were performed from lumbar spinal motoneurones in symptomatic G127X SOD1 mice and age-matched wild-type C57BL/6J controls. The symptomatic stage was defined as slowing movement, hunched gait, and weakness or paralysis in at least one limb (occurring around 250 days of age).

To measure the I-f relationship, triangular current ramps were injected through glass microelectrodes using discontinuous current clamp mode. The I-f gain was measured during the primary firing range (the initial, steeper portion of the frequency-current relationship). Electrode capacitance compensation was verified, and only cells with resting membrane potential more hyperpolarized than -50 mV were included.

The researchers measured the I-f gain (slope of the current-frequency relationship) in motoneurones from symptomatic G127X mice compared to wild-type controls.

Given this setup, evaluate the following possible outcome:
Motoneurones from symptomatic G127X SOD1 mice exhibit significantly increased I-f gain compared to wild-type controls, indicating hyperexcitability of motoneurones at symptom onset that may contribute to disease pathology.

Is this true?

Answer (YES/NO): NO